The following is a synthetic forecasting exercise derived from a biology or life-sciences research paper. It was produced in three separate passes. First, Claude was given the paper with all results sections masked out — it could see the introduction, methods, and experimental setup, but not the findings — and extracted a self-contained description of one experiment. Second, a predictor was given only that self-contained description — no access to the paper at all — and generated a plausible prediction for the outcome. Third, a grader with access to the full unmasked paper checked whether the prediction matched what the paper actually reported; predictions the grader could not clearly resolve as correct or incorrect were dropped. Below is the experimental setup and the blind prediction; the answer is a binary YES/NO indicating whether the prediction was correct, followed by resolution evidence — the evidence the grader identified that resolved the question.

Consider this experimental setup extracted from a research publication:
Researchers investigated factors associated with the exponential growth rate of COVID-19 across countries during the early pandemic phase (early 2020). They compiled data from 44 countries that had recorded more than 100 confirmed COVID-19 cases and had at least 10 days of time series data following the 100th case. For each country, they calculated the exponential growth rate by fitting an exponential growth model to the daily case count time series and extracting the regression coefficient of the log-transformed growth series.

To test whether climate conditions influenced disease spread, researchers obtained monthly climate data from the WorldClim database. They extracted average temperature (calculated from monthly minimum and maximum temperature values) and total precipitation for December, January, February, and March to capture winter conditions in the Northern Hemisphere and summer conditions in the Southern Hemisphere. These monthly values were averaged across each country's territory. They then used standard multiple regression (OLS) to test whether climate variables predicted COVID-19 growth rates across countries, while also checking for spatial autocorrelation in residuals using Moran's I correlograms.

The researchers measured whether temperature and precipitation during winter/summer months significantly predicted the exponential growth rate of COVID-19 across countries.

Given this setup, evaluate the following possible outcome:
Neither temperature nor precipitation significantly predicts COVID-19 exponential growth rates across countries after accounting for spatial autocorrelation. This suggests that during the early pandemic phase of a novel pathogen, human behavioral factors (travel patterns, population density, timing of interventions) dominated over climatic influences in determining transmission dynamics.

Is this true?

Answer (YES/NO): YES